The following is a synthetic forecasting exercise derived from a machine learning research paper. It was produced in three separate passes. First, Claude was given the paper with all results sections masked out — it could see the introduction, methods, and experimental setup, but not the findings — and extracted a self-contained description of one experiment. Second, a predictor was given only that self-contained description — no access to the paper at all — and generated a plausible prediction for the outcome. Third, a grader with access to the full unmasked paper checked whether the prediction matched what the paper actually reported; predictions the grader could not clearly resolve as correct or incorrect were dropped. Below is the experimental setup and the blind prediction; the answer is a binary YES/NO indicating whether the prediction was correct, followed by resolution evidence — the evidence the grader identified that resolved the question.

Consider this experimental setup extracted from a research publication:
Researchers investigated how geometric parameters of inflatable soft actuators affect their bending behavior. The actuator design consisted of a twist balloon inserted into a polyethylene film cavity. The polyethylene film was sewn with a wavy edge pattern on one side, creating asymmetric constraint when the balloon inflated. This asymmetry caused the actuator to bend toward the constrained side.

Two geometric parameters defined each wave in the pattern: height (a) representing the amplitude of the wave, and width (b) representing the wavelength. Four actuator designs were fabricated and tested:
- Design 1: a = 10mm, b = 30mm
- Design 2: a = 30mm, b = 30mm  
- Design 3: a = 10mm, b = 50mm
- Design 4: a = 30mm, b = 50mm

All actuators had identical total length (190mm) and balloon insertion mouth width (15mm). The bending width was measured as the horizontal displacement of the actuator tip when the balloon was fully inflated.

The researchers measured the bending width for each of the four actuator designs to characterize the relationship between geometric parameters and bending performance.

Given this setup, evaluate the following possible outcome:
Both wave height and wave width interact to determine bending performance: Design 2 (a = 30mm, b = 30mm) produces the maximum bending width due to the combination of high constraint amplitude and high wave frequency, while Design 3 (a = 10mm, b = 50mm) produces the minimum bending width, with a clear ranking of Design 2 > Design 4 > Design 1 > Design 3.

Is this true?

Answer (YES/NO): YES